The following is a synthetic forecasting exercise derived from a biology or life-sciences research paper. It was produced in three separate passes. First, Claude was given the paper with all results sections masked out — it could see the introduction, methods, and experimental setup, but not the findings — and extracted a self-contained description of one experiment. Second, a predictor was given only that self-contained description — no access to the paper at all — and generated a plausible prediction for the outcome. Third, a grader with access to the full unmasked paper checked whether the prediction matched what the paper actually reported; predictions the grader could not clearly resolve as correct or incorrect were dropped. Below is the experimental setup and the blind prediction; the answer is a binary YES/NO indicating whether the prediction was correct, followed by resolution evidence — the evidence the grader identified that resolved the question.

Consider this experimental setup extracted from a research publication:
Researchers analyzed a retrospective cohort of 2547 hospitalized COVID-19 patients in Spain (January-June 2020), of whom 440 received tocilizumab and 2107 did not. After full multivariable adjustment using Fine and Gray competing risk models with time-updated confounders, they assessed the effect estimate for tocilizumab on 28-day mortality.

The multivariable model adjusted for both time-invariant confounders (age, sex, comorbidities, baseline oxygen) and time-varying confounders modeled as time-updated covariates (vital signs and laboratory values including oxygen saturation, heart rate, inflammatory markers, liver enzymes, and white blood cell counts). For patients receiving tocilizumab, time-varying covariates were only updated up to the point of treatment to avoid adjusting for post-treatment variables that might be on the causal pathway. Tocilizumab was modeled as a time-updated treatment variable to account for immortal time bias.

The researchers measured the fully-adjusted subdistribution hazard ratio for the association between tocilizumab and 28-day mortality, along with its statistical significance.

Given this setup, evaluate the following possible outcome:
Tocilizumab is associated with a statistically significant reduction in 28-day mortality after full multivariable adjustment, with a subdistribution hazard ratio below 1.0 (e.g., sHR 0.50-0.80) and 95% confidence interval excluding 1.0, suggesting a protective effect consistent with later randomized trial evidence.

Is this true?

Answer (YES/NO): NO